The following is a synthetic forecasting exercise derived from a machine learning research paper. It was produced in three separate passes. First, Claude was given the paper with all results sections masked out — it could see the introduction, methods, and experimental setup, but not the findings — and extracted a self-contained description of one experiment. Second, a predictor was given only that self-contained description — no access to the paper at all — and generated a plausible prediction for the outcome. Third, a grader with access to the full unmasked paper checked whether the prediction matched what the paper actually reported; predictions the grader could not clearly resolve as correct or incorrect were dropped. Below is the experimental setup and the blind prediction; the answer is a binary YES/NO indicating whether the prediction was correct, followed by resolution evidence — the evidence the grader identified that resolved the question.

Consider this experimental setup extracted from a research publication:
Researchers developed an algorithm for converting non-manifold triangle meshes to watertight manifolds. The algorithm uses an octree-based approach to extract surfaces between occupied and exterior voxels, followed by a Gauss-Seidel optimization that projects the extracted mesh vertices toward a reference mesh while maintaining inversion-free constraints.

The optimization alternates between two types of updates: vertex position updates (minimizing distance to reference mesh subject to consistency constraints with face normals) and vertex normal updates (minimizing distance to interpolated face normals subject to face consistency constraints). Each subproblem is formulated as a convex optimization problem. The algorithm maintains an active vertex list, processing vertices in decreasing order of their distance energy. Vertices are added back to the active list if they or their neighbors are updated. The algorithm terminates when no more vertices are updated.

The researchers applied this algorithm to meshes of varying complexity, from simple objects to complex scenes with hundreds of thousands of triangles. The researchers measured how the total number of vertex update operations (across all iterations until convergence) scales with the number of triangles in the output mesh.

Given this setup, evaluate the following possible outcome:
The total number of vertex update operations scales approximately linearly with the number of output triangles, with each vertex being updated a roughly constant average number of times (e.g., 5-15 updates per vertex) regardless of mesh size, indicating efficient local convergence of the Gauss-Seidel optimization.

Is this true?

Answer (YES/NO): YES